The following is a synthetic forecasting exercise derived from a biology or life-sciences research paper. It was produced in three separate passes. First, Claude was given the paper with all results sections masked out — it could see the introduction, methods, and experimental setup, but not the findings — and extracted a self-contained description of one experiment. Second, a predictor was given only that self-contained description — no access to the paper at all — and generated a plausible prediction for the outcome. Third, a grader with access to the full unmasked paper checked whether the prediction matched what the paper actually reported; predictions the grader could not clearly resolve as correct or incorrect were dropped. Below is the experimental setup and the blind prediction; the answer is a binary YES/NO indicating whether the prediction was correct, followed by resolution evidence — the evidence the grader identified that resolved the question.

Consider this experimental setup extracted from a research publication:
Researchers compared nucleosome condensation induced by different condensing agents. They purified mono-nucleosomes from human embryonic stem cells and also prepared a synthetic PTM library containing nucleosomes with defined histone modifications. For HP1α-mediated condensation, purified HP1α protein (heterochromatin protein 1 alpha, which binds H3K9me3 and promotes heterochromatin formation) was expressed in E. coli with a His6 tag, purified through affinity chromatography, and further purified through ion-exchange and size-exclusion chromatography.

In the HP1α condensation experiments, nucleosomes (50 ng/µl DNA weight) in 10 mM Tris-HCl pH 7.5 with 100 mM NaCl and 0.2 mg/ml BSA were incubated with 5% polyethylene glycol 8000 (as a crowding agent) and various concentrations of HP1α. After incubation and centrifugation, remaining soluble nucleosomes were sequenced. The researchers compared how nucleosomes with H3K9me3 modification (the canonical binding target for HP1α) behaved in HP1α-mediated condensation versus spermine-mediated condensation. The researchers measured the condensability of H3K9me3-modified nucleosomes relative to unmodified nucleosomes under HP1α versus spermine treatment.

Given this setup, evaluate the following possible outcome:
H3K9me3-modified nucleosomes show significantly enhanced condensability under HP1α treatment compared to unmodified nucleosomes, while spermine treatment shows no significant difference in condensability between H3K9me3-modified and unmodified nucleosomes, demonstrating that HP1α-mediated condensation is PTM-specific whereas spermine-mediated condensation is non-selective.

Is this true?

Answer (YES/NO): NO